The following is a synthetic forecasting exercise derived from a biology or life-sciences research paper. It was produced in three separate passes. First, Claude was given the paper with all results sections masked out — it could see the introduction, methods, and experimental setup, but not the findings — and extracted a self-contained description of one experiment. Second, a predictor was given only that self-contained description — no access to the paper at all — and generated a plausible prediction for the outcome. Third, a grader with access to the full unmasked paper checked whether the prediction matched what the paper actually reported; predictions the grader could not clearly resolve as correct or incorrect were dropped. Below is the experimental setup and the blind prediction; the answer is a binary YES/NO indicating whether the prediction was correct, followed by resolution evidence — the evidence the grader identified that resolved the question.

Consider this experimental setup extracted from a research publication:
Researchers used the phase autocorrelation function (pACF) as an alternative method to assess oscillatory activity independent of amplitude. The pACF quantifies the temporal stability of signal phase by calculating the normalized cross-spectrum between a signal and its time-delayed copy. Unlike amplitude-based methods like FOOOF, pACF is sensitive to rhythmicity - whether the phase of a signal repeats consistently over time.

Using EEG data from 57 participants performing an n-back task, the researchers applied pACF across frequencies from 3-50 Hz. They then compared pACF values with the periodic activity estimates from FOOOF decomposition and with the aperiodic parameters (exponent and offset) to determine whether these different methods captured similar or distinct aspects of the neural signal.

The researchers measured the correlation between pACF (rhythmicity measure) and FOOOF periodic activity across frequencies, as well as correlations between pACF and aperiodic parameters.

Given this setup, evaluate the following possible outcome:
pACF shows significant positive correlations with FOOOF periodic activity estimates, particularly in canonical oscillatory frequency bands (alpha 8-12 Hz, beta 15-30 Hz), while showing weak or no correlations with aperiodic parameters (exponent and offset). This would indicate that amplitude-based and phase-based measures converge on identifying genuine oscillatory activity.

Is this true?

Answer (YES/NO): YES